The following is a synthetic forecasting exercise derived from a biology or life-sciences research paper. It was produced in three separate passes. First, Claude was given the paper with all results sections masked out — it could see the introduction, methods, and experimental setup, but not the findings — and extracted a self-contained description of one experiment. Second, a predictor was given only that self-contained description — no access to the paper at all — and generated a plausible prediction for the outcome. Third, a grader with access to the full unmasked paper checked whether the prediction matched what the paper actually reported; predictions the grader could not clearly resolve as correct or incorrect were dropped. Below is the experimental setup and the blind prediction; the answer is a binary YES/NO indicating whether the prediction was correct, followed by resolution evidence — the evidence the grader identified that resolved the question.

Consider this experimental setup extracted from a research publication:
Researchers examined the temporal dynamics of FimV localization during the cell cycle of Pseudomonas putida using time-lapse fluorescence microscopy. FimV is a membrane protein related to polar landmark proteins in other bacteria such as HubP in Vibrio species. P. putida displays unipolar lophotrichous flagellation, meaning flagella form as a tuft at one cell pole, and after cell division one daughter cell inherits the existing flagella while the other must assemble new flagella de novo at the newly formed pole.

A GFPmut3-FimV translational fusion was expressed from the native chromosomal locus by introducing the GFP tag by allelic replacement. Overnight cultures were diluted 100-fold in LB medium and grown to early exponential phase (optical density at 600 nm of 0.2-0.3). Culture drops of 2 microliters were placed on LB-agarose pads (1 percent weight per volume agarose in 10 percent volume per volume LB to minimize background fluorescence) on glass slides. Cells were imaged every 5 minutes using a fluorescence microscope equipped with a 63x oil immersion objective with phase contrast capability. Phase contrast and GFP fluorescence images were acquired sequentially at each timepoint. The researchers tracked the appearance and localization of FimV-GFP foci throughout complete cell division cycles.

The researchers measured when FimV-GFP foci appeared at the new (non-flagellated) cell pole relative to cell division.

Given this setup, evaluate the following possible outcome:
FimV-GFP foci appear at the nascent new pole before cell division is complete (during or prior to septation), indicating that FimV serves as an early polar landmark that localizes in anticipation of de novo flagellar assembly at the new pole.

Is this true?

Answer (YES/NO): YES